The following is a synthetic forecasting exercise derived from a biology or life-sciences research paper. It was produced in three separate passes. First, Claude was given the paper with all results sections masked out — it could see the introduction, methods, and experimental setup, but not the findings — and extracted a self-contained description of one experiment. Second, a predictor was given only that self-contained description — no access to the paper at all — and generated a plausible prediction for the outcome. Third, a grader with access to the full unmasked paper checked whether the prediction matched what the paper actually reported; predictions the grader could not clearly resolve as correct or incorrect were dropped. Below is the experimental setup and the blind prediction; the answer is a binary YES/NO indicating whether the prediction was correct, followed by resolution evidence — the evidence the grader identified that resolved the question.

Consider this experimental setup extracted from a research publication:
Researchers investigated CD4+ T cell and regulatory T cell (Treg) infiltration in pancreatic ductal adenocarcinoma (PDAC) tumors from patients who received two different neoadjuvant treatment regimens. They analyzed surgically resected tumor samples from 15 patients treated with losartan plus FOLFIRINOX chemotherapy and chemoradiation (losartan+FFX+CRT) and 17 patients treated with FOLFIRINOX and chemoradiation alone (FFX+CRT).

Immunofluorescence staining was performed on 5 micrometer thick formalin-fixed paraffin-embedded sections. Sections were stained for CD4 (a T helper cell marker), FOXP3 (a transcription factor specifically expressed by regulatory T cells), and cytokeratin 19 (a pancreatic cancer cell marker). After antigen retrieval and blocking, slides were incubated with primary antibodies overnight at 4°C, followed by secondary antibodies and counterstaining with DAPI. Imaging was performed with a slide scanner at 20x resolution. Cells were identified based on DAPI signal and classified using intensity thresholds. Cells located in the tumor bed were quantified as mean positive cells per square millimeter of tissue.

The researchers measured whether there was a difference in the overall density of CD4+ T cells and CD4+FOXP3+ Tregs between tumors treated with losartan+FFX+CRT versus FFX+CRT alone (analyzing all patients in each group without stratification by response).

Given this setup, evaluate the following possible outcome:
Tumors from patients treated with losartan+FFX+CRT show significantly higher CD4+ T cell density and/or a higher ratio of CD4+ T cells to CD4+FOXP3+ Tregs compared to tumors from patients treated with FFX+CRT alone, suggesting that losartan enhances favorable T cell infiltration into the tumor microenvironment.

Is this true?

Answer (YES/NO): NO